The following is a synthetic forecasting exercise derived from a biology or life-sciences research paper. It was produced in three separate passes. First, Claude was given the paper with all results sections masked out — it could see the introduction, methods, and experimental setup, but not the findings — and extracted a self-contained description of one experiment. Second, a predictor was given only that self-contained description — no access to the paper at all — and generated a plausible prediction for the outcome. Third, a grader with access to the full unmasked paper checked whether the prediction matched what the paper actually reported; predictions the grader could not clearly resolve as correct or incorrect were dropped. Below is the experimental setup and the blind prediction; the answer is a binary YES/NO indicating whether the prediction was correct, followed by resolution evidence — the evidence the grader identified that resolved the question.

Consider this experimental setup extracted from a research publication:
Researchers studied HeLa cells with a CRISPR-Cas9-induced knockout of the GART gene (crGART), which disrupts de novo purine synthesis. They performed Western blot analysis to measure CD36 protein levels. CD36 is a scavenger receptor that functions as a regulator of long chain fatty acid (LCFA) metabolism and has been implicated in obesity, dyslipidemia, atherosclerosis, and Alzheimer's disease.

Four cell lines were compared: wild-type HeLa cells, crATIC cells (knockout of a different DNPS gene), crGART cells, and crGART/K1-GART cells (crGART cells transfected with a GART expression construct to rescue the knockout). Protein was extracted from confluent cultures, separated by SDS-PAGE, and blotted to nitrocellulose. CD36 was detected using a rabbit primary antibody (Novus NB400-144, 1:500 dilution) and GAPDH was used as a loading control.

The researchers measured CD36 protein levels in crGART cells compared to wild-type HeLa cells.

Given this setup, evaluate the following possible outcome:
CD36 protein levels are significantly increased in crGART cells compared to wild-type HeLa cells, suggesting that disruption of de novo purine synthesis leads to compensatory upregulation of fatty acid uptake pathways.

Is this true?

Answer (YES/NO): YES